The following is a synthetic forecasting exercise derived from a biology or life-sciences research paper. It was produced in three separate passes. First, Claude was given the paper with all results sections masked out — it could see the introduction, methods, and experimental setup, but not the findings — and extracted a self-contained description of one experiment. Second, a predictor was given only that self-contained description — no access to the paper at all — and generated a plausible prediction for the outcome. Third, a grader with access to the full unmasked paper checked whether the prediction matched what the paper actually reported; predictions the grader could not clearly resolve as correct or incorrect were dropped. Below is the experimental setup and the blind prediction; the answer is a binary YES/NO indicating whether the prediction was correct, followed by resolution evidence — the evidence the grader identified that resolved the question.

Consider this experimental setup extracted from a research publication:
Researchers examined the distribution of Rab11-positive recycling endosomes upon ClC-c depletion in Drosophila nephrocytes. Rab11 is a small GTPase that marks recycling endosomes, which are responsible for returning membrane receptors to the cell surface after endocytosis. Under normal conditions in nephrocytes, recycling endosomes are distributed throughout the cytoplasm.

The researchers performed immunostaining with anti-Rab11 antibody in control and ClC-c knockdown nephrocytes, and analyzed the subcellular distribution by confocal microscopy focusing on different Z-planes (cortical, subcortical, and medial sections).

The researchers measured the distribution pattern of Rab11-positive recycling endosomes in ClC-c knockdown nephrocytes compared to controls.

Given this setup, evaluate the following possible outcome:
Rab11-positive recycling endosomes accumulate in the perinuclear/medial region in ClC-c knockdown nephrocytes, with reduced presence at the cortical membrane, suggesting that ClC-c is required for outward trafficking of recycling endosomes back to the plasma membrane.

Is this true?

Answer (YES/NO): NO